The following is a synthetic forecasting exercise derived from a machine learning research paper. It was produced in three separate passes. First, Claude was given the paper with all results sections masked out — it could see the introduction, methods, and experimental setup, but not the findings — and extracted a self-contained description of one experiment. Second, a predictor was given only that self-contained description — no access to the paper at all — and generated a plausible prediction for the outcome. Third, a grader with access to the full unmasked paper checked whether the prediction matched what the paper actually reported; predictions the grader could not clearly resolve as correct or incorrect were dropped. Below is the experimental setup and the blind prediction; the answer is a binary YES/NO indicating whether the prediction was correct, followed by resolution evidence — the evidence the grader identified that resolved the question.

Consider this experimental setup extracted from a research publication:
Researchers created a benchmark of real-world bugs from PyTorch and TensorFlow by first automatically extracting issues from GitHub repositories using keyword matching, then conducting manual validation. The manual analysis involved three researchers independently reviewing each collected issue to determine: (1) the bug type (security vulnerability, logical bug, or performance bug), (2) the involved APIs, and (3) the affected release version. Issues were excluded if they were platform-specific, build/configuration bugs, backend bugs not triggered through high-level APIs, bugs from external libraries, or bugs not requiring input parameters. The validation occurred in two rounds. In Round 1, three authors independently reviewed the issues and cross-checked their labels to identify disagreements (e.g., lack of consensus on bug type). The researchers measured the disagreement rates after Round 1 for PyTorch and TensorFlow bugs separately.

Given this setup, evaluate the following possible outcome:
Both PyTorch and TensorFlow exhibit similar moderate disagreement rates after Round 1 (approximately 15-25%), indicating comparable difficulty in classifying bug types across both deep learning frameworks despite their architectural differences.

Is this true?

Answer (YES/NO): NO